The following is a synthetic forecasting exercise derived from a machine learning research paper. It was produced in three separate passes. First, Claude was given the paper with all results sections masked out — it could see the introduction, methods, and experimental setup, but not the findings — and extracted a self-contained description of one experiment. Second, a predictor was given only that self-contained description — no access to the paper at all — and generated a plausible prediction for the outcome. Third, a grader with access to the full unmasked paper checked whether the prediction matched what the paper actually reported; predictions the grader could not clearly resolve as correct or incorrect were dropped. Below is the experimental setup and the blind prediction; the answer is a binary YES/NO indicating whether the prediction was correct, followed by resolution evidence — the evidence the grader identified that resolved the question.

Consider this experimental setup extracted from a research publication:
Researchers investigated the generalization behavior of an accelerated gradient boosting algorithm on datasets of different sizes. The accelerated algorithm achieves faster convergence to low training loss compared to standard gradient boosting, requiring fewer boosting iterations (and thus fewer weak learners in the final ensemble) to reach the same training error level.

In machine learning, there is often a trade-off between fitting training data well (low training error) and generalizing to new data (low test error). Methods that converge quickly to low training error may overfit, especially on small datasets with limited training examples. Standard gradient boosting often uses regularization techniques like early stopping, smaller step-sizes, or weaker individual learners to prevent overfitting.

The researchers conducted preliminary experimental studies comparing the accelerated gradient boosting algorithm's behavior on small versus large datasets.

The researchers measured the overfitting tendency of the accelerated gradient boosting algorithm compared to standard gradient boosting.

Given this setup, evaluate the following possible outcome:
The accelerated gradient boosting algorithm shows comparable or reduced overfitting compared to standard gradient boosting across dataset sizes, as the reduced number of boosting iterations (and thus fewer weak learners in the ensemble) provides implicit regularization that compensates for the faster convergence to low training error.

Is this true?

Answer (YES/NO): NO